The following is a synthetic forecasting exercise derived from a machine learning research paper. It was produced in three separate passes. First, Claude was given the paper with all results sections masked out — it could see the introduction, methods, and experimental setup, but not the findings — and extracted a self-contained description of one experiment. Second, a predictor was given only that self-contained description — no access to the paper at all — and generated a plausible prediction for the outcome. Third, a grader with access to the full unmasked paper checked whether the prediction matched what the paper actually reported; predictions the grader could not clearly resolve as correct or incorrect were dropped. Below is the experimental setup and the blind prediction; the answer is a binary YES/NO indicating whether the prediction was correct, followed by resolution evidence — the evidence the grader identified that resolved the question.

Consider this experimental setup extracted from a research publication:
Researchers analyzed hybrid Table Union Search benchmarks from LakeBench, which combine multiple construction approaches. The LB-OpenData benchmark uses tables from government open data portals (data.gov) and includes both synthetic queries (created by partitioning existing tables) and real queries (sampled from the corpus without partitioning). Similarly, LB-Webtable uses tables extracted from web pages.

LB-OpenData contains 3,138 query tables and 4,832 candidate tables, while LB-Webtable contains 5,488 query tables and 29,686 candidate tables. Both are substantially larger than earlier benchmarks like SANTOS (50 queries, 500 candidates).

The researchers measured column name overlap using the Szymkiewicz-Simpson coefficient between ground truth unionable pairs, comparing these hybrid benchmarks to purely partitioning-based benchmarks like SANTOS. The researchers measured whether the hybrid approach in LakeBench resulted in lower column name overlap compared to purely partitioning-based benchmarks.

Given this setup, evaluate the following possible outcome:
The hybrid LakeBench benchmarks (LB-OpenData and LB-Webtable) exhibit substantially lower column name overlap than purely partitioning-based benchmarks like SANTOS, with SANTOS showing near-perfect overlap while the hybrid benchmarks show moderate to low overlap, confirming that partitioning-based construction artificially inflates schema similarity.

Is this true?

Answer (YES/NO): NO